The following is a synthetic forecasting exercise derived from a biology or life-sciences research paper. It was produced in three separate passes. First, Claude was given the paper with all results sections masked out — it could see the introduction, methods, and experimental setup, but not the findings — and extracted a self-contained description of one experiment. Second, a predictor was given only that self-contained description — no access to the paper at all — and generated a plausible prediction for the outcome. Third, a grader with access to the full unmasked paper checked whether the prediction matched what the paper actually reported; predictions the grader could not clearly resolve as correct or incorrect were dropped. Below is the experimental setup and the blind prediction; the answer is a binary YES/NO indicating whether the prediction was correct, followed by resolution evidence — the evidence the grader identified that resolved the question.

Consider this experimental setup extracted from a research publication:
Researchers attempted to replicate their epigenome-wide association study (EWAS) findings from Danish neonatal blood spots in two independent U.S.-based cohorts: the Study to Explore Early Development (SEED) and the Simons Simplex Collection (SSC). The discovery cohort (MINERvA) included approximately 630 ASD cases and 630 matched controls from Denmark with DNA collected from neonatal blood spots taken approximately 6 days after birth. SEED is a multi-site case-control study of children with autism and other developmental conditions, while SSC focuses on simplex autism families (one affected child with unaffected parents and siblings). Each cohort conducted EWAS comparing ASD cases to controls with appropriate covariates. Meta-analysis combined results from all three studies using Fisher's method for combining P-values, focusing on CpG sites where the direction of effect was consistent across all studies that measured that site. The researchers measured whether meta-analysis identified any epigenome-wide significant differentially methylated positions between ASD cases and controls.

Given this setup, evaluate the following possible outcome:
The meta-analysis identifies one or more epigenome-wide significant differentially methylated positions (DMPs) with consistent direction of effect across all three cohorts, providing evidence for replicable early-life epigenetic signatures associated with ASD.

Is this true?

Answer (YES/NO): NO